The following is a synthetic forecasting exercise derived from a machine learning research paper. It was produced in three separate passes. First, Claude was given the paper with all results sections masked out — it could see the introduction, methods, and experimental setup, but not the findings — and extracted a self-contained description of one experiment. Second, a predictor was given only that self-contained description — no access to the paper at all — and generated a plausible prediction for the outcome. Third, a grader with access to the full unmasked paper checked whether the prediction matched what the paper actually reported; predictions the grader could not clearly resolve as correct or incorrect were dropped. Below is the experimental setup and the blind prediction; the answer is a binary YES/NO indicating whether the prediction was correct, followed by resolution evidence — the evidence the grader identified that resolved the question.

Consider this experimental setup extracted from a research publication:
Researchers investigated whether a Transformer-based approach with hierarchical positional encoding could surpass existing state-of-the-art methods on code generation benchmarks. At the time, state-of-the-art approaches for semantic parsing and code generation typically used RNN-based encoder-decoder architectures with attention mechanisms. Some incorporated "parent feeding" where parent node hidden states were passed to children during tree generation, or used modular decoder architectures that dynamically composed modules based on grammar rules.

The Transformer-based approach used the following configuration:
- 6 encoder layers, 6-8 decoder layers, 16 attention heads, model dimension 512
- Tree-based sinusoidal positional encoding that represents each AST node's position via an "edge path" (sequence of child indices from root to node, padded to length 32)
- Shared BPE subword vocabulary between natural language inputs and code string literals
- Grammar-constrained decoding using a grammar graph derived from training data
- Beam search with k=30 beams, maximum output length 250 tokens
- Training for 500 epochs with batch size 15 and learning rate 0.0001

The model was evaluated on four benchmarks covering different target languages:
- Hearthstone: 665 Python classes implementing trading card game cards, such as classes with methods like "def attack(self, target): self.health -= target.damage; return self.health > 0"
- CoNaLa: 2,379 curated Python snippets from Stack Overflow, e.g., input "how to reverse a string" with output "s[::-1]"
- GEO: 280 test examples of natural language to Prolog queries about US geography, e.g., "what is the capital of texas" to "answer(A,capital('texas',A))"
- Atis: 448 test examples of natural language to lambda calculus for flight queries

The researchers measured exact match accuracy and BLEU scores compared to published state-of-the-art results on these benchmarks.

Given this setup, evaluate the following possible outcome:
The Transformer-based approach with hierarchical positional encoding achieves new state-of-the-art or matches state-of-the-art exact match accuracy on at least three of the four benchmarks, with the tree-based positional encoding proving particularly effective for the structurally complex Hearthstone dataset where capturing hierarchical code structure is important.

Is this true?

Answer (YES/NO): NO